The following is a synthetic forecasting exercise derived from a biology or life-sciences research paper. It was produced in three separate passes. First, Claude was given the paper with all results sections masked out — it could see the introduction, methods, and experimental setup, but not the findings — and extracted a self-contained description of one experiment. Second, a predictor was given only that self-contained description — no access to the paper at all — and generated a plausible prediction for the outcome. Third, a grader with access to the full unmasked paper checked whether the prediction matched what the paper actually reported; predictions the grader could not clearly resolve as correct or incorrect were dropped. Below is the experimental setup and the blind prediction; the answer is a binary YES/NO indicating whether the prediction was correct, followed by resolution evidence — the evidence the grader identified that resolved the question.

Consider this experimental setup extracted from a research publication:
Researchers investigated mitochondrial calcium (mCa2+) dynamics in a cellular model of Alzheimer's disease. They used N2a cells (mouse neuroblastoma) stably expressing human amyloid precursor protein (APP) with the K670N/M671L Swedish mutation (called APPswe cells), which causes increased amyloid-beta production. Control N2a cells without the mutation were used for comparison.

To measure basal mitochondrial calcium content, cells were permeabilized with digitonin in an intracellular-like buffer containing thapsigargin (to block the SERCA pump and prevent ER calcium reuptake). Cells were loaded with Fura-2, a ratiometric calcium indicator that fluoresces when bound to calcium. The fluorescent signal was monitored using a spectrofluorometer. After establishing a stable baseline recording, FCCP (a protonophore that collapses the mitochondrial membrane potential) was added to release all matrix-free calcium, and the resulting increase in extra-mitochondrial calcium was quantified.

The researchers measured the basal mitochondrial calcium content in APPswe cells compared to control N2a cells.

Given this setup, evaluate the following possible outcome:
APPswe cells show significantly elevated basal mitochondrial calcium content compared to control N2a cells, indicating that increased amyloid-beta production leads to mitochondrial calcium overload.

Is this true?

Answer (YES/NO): YES